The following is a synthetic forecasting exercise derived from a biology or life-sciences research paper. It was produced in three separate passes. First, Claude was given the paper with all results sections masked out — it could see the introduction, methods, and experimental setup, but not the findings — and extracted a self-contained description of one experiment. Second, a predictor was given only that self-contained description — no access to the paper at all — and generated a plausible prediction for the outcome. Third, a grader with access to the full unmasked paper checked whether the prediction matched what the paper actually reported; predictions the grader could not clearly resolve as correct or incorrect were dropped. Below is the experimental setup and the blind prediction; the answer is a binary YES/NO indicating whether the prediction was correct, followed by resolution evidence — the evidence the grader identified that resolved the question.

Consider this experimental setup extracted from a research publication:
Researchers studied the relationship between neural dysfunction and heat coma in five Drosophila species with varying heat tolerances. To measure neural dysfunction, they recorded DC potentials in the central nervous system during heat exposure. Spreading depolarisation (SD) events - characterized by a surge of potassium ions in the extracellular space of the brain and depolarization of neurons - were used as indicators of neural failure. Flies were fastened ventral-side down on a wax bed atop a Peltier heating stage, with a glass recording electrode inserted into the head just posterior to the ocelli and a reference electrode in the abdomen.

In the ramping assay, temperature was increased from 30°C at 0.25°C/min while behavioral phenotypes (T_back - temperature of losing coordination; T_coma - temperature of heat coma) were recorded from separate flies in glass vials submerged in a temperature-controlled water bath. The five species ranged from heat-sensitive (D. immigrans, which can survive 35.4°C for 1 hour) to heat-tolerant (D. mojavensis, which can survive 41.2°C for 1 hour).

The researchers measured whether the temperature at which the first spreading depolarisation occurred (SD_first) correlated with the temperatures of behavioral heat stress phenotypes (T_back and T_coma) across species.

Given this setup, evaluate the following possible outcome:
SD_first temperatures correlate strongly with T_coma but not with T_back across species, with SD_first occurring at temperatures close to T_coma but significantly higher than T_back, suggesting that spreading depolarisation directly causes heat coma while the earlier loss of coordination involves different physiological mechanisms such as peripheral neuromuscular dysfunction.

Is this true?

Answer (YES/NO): NO